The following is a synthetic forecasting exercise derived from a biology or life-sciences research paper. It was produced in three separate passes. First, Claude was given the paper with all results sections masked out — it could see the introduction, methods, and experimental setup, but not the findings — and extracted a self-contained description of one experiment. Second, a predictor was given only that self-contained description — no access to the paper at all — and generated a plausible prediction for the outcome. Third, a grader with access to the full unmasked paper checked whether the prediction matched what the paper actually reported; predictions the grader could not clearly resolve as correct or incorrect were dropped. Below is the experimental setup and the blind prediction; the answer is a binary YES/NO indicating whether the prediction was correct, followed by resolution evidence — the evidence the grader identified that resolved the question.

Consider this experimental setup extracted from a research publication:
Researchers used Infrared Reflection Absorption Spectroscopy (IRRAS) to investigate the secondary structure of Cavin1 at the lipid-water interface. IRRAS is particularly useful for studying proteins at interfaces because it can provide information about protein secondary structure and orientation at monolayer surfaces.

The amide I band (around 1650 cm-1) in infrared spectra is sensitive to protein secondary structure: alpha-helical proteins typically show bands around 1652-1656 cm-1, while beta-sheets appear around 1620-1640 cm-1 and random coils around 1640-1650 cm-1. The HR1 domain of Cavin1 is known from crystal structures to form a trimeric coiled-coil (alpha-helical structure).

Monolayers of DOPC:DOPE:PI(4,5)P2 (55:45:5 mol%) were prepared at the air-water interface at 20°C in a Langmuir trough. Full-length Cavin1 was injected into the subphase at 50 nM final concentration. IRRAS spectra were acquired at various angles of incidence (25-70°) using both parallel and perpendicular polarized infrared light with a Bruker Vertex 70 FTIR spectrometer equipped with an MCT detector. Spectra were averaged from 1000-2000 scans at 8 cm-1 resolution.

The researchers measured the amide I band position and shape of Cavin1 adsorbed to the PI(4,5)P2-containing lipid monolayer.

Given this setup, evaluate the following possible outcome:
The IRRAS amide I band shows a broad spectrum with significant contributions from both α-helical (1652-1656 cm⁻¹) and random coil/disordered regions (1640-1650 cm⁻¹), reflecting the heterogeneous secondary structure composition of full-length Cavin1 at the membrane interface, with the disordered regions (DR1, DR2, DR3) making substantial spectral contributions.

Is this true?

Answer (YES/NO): YES